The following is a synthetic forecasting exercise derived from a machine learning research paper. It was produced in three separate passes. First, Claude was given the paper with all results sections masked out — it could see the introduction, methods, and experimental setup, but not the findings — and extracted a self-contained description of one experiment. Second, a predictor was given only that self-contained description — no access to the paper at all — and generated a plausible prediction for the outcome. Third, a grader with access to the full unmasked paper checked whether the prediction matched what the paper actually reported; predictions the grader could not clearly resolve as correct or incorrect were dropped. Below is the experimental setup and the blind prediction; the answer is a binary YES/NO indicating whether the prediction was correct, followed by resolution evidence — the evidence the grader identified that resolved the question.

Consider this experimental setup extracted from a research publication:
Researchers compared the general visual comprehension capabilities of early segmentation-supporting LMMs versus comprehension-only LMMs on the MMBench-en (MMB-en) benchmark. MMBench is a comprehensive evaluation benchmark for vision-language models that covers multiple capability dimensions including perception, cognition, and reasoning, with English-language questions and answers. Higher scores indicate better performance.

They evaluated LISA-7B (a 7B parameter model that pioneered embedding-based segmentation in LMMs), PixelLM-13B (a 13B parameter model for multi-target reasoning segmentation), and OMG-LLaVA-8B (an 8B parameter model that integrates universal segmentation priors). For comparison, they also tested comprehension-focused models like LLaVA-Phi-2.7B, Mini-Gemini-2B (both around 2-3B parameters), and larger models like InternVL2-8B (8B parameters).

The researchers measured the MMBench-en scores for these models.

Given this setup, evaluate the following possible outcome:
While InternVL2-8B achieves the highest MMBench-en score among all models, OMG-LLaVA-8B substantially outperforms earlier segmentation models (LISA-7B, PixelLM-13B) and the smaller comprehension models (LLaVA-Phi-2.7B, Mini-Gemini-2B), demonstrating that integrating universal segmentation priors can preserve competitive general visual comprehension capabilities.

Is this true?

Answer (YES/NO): NO